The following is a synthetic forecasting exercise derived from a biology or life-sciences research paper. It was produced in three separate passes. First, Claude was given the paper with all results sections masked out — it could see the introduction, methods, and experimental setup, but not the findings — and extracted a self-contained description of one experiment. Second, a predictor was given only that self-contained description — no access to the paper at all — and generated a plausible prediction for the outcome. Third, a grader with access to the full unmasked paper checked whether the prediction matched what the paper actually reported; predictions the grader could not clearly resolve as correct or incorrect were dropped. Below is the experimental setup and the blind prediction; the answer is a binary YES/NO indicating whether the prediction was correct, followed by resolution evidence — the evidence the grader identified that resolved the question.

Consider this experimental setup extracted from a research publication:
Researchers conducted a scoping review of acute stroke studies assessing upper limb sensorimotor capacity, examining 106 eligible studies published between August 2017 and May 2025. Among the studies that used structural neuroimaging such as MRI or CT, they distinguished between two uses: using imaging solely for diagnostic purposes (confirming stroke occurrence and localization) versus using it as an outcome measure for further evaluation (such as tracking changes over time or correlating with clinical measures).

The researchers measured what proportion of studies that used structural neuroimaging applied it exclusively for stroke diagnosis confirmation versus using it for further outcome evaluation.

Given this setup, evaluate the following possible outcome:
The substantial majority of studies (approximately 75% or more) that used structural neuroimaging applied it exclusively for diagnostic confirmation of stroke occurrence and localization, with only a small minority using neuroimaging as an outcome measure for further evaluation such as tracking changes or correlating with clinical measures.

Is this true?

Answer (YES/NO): NO